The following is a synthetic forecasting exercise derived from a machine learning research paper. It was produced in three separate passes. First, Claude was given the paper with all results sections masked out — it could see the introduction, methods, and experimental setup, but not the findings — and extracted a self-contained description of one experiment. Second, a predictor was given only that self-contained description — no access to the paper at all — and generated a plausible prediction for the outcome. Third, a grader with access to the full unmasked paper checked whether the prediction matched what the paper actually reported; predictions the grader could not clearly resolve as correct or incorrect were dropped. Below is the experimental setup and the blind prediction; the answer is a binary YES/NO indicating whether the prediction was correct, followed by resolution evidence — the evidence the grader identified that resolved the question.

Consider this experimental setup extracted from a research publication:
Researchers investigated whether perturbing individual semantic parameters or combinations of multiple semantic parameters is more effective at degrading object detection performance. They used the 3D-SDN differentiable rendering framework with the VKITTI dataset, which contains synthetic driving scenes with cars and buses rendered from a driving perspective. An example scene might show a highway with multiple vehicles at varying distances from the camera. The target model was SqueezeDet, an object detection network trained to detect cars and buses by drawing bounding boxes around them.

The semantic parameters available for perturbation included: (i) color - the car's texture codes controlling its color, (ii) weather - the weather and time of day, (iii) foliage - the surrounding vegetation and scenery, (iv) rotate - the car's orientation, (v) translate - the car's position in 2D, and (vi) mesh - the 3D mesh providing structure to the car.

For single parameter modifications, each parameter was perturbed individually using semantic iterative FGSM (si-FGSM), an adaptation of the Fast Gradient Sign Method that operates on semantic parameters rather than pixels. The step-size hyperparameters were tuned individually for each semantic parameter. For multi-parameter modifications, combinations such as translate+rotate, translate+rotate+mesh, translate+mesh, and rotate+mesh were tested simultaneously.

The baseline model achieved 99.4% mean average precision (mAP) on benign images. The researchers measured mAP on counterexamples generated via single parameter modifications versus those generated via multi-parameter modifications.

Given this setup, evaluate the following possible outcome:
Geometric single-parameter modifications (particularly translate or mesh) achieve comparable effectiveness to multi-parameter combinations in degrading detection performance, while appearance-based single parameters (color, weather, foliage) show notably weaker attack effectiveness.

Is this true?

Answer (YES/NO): NO